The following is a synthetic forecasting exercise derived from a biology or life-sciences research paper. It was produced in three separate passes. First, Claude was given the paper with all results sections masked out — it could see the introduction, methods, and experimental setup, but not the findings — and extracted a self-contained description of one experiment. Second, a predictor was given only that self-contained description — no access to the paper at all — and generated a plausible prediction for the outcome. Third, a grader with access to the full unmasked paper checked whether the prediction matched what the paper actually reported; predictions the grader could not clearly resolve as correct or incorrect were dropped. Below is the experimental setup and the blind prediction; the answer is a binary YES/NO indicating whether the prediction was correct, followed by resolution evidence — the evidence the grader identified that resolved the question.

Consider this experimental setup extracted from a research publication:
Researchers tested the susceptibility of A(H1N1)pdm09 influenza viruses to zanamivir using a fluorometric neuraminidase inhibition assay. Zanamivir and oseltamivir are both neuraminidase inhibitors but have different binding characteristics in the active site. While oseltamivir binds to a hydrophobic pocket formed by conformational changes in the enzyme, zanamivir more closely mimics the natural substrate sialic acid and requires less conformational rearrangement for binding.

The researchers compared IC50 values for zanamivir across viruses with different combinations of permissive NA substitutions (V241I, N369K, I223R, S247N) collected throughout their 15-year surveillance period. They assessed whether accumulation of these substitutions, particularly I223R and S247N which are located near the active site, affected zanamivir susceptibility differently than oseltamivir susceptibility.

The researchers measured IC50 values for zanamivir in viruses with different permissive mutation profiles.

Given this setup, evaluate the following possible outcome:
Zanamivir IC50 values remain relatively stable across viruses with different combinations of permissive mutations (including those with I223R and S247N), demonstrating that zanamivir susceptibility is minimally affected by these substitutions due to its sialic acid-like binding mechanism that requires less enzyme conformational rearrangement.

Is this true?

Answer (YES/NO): NO